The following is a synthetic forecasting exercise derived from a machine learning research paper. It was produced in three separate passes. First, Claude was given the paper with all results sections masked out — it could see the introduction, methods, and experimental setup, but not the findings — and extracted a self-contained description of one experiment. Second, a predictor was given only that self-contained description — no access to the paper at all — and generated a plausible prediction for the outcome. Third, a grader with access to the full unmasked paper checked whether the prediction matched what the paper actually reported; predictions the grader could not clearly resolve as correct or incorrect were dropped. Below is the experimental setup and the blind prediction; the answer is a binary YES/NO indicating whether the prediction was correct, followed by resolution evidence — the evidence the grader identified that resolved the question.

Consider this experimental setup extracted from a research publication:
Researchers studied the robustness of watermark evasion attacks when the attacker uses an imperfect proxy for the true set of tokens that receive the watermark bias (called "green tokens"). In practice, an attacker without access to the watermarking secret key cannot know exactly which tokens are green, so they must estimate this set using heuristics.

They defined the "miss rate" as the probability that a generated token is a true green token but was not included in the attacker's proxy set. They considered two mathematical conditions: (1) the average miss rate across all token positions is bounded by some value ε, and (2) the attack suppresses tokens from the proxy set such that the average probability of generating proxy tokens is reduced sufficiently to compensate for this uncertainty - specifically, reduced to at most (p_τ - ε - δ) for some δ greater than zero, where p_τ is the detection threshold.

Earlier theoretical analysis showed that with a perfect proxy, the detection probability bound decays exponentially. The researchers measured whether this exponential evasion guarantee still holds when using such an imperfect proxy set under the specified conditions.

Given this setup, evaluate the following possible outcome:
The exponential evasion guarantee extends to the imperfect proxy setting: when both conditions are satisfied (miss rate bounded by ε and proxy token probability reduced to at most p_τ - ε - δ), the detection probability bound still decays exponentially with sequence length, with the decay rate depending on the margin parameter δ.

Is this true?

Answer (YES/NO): YES